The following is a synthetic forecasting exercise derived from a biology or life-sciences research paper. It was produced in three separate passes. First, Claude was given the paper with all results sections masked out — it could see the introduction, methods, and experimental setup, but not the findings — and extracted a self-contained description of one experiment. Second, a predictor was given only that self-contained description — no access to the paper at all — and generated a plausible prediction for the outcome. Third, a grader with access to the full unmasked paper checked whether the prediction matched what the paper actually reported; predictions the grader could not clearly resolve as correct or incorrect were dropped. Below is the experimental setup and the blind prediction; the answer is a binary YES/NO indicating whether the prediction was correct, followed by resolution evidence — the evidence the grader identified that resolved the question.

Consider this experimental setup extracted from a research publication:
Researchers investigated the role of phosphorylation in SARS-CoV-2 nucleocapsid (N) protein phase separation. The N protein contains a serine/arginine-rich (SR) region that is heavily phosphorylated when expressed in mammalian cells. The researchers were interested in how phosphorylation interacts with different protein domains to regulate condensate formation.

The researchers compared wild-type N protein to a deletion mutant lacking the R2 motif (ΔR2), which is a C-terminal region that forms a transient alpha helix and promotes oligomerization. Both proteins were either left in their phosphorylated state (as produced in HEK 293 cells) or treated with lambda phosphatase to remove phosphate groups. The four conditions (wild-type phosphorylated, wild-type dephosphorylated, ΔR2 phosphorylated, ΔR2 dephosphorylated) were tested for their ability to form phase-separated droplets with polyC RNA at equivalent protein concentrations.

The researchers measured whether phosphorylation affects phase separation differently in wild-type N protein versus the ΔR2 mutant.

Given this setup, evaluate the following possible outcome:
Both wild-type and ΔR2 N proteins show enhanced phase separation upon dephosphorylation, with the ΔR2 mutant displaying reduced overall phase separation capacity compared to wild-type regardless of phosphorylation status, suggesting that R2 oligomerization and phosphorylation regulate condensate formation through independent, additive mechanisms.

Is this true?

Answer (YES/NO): NO